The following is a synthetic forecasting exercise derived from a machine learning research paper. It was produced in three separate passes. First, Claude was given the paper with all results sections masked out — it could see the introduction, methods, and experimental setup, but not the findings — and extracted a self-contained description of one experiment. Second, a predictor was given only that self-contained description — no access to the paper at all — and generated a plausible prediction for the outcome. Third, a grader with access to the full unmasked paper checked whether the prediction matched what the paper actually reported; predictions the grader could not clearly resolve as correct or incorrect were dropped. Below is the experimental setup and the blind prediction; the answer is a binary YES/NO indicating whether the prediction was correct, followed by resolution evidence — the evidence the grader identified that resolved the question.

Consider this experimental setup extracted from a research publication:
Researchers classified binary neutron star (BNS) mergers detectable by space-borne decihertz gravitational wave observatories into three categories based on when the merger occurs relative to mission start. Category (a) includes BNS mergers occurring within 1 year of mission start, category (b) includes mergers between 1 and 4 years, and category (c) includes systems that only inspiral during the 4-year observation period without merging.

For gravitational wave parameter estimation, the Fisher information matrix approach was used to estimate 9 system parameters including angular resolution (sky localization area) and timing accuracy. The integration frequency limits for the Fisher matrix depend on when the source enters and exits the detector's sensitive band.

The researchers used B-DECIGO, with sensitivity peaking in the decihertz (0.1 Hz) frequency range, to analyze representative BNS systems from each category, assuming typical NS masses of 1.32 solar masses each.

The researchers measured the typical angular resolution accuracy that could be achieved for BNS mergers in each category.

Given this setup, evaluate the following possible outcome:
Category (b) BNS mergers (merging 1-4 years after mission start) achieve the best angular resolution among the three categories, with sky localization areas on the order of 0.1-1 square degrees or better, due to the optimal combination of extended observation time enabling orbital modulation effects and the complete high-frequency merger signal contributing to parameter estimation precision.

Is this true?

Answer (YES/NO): YES